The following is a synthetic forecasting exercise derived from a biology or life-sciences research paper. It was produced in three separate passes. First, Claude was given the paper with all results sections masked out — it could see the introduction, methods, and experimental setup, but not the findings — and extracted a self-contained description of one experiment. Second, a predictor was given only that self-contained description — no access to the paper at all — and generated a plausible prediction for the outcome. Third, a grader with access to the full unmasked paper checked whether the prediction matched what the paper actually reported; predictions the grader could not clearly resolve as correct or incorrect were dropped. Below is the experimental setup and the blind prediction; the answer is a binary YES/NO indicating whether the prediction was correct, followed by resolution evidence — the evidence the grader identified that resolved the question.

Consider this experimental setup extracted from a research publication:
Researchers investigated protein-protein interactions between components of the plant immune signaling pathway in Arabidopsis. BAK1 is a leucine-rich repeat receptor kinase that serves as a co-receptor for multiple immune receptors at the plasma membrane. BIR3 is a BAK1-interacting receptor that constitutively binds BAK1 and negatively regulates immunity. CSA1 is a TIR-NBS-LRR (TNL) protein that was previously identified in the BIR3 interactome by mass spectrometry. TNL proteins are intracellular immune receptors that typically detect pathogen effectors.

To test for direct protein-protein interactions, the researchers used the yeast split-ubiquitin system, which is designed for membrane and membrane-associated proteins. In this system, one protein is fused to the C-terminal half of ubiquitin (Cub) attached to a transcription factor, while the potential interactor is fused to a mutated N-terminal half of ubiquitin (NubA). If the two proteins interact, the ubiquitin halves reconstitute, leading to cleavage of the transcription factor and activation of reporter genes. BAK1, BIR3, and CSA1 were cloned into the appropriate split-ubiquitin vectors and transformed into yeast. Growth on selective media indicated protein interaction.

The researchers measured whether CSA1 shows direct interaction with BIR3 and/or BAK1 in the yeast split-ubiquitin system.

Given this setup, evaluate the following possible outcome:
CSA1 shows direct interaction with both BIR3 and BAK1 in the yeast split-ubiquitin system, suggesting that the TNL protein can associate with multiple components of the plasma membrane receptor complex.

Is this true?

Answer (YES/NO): NO